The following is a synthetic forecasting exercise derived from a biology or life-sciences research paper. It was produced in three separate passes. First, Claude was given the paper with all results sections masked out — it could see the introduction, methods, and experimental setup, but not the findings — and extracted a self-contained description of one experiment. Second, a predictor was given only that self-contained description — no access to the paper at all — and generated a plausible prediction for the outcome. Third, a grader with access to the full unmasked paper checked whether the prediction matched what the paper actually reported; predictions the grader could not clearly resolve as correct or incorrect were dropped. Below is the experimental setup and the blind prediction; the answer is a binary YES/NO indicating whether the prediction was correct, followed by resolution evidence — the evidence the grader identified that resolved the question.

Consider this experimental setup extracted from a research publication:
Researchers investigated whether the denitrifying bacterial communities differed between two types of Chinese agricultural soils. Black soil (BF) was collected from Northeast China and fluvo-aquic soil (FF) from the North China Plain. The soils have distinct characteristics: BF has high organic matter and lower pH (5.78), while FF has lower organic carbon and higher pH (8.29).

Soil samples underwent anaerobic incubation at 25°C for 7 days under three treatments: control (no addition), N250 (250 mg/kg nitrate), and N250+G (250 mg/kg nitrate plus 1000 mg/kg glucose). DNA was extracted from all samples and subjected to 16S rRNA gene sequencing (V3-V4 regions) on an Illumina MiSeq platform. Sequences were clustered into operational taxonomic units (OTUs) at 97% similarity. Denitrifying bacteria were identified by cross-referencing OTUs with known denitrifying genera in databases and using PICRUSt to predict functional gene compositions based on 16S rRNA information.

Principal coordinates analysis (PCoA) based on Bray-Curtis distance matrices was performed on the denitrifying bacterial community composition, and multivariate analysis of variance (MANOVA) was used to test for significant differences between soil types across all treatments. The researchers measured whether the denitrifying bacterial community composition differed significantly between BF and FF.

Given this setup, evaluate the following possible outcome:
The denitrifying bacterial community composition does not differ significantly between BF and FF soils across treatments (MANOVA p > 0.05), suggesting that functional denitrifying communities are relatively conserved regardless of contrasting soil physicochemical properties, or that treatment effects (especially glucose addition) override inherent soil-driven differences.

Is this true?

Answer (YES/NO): NO